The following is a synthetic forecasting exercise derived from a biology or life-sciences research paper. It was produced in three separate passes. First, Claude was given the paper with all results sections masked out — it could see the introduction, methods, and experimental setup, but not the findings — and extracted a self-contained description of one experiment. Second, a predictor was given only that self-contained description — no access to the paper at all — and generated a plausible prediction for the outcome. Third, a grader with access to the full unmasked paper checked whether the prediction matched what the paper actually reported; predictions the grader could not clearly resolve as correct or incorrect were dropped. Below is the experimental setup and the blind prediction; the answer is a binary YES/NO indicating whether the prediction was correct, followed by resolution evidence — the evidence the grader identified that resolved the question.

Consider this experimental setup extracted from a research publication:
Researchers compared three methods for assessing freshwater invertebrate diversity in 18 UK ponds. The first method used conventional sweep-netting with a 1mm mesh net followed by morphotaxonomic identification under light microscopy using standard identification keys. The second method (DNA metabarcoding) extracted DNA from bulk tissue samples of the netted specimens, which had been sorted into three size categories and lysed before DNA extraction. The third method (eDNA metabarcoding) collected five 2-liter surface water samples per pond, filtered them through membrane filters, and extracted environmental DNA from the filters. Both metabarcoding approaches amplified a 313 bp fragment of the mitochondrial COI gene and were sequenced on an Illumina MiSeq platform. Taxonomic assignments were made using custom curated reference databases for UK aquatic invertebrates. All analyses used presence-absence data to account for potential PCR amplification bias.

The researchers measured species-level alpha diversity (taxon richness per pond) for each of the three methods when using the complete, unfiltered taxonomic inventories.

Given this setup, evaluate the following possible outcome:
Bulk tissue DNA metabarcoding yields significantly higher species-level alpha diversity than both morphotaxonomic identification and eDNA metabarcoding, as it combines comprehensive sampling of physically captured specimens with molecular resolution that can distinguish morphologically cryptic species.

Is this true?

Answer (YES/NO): NO